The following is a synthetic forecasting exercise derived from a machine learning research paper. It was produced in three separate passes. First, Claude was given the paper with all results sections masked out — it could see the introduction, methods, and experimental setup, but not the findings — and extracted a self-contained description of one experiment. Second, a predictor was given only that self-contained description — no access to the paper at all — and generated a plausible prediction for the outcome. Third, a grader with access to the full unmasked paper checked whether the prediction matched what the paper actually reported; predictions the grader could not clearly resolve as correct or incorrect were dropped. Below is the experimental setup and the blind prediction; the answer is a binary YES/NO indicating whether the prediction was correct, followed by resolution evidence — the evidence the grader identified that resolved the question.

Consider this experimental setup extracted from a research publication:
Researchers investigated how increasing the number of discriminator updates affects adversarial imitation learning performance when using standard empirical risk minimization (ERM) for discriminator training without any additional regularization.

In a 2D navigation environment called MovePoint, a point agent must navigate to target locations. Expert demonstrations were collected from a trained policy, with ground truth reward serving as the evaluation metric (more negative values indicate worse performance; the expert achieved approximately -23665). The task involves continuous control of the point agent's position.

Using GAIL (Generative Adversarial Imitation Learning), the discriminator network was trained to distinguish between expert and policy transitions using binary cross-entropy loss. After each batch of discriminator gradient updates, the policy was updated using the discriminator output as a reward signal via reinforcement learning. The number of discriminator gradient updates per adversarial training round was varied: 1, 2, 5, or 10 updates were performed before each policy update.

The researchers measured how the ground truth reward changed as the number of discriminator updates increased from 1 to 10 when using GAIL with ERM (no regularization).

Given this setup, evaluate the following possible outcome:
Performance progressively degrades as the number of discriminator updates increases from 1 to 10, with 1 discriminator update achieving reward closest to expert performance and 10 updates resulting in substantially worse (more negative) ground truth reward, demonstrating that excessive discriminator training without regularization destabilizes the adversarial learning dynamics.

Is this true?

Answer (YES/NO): NO